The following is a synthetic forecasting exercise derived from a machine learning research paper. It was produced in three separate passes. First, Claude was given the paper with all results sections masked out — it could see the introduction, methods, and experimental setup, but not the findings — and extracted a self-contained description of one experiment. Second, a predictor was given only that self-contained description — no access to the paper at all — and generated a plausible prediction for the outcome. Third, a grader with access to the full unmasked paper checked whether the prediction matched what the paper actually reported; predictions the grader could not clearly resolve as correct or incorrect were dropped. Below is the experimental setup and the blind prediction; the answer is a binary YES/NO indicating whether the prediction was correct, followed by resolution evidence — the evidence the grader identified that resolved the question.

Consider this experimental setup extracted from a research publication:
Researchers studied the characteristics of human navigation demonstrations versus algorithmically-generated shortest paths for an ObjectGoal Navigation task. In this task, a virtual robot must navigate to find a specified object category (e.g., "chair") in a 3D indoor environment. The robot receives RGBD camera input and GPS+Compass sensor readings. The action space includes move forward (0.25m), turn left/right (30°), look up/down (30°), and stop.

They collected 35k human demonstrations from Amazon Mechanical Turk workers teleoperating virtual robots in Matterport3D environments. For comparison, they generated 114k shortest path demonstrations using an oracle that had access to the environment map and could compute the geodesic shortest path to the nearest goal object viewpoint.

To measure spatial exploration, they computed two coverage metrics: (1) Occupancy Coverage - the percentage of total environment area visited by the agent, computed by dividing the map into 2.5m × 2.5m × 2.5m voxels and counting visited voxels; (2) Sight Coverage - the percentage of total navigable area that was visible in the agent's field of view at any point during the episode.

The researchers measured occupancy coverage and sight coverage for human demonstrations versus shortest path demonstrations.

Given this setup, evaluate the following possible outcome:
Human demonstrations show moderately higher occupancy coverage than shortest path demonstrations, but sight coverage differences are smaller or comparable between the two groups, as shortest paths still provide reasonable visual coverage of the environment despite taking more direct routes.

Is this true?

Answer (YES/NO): NO